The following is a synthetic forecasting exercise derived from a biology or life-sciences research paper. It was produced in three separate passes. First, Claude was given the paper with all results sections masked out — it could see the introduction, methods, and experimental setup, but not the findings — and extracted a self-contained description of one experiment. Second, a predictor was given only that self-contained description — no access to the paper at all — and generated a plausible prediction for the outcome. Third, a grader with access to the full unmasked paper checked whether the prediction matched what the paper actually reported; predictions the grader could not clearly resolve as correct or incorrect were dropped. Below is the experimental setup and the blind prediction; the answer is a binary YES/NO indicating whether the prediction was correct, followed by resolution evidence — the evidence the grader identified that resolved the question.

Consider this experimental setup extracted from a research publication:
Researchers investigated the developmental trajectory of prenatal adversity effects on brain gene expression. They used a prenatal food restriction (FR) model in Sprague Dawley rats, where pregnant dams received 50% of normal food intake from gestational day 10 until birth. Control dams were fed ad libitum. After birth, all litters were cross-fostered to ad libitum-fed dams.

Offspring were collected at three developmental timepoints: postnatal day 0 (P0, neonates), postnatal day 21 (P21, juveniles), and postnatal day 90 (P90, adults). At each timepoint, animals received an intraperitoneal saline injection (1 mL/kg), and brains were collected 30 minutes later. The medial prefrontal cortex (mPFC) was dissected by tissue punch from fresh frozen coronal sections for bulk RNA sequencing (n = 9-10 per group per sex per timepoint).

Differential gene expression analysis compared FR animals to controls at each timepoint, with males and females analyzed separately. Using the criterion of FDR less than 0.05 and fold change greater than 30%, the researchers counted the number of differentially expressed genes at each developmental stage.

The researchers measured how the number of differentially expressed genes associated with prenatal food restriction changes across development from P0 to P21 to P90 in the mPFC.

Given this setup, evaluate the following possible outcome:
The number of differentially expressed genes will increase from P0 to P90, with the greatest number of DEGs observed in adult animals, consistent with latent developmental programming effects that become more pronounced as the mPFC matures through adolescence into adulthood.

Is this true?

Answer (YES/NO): YES